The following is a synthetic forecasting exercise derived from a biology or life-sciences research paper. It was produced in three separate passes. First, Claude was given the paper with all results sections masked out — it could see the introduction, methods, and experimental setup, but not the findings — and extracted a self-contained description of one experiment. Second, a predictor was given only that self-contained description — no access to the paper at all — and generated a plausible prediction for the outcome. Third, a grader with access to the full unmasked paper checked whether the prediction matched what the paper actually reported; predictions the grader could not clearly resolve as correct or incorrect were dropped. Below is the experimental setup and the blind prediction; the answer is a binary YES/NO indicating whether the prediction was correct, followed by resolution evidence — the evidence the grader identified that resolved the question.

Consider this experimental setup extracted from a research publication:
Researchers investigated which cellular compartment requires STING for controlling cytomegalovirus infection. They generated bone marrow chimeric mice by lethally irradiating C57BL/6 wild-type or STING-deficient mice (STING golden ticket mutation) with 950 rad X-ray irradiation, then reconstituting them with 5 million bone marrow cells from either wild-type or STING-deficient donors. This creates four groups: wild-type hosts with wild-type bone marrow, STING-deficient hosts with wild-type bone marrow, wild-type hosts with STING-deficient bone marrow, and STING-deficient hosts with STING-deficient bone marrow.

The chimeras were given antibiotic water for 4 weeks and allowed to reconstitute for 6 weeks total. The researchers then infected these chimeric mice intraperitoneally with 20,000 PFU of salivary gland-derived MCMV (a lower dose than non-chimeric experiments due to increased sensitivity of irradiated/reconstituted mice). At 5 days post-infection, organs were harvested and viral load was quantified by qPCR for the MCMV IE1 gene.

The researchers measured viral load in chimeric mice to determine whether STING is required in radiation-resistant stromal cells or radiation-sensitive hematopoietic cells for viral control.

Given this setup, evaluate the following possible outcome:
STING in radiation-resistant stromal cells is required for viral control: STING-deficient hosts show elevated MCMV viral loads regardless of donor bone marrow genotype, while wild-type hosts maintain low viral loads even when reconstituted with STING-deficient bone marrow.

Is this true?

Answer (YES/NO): NO